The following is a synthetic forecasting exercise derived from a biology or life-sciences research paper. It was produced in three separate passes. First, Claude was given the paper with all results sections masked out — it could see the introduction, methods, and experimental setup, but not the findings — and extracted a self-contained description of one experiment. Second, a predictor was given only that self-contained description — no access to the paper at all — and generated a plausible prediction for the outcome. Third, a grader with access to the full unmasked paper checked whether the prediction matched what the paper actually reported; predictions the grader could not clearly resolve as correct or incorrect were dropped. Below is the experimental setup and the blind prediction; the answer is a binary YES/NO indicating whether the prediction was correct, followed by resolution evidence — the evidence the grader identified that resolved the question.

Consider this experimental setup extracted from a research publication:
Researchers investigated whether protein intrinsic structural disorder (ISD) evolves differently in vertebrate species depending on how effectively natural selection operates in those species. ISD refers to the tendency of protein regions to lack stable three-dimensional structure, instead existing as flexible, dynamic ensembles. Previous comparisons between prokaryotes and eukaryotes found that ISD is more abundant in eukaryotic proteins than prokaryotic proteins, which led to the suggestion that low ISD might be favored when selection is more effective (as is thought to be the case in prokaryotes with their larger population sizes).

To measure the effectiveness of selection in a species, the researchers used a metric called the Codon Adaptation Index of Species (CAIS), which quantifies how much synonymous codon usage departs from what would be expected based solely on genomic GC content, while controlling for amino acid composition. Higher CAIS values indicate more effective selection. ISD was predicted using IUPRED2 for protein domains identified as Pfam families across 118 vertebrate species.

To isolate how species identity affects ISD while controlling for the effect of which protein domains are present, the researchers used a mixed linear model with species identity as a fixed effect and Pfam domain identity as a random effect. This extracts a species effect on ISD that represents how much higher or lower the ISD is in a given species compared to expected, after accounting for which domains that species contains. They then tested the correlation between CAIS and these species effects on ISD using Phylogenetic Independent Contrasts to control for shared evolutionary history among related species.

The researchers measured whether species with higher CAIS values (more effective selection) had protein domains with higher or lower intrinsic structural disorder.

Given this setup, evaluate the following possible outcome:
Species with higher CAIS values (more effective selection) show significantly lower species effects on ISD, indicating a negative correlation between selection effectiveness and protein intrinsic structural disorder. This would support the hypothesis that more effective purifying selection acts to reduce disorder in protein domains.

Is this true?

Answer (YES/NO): NO